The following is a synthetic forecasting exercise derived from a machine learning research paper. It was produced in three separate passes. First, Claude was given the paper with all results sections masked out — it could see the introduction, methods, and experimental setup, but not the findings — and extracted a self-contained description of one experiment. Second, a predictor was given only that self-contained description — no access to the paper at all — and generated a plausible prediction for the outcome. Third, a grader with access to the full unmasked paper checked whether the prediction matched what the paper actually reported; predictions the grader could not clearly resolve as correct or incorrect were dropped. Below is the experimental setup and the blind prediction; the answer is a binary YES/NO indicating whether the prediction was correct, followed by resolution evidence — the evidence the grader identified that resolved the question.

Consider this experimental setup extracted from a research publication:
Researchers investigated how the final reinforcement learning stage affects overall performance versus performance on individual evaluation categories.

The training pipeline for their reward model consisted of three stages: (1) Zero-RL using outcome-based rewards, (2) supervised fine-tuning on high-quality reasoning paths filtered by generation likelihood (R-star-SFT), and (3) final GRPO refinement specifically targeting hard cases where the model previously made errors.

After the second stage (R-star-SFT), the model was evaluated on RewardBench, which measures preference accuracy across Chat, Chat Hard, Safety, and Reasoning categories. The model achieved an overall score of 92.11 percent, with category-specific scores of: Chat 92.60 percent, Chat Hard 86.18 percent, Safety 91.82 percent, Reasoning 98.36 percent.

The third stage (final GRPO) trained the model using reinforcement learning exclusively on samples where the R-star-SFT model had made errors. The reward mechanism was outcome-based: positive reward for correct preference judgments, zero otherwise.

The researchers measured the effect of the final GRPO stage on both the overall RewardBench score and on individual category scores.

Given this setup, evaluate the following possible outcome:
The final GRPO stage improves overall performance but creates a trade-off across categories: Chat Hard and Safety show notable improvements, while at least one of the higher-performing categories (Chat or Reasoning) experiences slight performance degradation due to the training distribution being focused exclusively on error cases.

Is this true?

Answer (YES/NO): NO